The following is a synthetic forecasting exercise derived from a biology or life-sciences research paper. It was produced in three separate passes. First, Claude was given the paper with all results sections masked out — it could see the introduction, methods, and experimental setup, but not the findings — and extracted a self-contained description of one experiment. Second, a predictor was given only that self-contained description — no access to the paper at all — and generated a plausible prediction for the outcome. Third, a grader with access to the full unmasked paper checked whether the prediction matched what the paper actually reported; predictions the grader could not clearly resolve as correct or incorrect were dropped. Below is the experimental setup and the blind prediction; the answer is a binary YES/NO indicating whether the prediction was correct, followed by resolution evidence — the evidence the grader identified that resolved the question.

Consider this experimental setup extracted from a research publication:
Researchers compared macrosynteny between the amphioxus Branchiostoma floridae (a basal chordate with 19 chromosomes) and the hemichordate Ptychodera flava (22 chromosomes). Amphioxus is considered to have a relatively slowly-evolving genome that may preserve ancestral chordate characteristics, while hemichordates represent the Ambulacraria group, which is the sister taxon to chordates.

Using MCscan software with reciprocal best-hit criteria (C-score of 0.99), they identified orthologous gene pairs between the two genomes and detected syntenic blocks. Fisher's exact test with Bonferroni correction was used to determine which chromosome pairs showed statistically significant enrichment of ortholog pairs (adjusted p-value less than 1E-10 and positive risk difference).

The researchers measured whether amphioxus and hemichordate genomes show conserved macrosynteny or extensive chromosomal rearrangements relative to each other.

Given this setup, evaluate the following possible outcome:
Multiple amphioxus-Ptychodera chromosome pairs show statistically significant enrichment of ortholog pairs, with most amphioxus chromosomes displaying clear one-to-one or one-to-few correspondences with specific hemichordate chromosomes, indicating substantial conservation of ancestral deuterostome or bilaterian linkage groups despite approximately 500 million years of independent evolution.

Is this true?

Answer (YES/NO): YES